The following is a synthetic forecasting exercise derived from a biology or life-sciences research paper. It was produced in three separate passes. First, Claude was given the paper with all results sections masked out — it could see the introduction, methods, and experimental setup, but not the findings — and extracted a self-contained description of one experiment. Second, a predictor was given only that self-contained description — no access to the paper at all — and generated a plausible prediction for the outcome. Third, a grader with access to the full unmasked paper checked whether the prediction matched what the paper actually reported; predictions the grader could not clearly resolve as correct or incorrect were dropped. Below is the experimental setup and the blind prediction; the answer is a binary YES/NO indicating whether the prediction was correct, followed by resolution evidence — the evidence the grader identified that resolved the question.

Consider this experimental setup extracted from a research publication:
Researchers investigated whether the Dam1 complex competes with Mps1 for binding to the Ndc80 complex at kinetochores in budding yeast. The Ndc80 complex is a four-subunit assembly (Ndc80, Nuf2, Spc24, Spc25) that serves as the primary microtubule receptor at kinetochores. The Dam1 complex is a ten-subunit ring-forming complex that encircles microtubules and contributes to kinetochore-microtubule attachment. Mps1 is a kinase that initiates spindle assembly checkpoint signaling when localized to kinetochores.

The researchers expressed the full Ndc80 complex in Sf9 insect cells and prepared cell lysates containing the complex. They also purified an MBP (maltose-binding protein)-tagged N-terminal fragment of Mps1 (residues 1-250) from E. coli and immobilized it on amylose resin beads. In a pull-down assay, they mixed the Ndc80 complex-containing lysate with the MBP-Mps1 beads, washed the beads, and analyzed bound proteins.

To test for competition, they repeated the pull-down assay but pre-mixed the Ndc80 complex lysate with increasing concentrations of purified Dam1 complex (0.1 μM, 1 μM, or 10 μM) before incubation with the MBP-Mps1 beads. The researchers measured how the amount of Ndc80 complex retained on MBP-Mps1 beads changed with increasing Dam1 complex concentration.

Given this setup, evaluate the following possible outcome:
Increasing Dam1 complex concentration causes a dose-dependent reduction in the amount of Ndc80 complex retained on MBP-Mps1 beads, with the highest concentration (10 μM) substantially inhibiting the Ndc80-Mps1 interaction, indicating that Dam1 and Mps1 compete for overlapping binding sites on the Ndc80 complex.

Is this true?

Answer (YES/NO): YES